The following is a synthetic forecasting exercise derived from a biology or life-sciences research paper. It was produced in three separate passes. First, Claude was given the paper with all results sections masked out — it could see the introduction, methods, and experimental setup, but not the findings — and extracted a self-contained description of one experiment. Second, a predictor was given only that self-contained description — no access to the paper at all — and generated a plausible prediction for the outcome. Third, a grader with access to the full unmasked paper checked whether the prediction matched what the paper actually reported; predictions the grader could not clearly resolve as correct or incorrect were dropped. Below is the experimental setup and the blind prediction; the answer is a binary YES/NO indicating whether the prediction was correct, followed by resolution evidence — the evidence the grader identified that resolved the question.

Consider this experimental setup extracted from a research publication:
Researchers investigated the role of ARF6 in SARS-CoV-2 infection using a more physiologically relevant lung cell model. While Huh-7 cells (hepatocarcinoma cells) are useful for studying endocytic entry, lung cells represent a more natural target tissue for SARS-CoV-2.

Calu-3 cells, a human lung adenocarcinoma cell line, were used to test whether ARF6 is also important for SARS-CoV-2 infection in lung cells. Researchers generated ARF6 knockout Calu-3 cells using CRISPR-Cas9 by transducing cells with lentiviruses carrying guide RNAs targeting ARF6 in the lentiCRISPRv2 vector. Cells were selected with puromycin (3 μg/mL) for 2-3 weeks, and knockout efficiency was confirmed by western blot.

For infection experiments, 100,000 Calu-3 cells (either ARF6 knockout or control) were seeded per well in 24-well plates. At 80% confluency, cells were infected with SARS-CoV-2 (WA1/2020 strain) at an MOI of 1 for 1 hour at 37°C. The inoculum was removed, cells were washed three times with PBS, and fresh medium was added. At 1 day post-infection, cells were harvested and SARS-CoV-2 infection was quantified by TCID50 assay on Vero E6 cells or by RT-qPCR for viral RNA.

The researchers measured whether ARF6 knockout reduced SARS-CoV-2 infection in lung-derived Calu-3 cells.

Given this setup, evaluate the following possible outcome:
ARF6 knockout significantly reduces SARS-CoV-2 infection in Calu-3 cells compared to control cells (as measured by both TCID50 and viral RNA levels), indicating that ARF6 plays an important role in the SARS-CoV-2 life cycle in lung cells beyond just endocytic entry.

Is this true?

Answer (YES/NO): YES